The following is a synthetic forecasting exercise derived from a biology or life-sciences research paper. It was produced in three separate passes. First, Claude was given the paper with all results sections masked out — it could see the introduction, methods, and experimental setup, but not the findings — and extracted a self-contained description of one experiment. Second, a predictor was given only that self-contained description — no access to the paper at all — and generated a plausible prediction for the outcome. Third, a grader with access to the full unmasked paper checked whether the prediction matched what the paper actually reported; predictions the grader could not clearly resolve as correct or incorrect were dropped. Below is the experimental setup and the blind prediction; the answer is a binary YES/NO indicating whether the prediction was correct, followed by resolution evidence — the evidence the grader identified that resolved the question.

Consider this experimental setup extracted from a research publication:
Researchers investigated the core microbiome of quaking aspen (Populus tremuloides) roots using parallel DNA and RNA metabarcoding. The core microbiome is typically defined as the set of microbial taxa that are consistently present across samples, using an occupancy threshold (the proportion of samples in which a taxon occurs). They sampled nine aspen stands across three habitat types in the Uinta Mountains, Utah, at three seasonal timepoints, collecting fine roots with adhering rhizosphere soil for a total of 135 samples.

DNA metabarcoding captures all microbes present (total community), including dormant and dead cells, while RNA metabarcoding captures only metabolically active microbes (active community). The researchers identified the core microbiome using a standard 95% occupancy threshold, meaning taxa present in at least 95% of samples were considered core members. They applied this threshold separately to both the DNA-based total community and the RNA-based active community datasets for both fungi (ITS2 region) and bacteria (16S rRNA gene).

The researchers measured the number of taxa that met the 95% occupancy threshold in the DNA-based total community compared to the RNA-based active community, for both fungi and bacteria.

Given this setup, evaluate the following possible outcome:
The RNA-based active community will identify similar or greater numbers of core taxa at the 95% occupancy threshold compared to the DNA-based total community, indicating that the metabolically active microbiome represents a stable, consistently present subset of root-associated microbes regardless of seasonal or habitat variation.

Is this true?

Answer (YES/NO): NO